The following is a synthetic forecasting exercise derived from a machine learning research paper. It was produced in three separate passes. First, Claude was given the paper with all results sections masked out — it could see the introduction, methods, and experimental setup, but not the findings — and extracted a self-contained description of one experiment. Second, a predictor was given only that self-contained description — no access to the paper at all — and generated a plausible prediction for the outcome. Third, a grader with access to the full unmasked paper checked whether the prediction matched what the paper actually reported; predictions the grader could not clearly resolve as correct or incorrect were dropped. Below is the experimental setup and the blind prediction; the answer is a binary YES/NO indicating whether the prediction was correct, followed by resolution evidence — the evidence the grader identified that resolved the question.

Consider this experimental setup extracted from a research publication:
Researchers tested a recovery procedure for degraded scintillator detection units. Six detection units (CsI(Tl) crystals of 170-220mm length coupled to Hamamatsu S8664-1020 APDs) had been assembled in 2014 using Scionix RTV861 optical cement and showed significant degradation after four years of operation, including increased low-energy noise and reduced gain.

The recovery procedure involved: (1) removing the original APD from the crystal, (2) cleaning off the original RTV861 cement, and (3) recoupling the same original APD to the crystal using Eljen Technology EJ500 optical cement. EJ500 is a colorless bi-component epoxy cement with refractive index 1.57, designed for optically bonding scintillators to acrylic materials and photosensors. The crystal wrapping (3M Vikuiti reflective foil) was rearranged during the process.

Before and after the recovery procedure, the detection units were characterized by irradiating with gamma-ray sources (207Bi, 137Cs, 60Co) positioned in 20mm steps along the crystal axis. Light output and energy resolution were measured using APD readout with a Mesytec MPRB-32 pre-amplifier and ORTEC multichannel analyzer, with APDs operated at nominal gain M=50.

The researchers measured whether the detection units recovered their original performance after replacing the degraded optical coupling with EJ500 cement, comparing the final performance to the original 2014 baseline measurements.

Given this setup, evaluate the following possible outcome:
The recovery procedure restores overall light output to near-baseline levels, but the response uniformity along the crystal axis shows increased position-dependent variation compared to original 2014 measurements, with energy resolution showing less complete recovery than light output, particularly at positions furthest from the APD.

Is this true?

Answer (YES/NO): NO